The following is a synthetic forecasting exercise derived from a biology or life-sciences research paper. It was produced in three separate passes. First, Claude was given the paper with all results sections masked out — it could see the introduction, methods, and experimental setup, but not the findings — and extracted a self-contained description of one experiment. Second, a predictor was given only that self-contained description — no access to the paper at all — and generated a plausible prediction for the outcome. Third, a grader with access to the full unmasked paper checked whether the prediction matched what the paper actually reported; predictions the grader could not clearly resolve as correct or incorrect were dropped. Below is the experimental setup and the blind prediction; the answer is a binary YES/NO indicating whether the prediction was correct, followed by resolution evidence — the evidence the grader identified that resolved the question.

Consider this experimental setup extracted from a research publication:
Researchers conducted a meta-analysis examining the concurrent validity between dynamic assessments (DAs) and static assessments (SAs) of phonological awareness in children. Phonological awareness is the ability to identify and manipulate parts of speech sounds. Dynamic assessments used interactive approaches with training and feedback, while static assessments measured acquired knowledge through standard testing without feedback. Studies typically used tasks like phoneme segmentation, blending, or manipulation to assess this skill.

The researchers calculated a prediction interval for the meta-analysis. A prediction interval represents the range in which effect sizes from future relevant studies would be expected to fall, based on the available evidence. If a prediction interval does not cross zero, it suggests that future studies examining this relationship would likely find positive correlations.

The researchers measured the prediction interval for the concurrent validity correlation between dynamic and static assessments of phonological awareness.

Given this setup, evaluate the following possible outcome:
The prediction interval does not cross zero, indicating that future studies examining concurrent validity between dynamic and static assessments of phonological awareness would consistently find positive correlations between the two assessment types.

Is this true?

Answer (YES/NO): YES